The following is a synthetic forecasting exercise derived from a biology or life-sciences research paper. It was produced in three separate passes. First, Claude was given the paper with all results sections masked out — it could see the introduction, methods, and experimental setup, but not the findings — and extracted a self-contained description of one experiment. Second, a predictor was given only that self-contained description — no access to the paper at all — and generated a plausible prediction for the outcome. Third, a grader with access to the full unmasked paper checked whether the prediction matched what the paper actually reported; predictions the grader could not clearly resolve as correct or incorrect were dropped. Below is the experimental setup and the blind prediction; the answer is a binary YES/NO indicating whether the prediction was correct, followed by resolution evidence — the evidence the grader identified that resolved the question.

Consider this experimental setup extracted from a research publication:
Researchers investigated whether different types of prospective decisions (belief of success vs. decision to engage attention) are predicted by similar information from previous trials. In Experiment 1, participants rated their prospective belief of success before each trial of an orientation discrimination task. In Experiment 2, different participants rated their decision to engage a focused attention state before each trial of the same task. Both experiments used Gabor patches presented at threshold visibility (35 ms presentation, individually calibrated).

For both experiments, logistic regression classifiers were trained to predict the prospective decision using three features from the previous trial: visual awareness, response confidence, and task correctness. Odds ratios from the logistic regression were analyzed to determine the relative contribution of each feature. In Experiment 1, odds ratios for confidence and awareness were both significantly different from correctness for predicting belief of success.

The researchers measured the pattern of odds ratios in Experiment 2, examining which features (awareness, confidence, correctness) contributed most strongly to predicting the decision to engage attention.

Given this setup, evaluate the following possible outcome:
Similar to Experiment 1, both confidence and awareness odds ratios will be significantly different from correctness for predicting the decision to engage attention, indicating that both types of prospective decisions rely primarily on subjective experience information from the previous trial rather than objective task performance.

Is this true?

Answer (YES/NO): NO